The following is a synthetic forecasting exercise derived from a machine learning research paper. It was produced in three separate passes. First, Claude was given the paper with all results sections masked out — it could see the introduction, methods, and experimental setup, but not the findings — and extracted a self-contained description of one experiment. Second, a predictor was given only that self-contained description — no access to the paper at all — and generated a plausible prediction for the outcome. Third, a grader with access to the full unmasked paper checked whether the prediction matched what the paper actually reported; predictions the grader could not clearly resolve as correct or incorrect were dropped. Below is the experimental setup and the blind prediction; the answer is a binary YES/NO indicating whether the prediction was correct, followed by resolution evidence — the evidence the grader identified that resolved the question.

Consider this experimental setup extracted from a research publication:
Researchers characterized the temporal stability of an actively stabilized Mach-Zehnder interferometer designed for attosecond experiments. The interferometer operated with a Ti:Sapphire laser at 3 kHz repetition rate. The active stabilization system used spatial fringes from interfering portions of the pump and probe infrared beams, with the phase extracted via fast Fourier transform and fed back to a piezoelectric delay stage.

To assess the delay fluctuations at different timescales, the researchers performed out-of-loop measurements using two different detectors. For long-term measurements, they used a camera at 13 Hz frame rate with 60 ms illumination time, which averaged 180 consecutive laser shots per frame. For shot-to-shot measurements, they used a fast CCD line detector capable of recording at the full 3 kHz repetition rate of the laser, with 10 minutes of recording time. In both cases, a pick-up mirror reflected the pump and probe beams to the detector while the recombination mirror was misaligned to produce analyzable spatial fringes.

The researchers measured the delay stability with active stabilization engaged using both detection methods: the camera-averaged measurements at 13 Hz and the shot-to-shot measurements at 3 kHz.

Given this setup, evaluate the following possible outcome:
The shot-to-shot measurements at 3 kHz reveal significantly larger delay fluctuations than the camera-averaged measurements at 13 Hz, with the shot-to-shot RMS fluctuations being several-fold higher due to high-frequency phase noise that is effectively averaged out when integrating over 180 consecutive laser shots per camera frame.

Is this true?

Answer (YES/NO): YES